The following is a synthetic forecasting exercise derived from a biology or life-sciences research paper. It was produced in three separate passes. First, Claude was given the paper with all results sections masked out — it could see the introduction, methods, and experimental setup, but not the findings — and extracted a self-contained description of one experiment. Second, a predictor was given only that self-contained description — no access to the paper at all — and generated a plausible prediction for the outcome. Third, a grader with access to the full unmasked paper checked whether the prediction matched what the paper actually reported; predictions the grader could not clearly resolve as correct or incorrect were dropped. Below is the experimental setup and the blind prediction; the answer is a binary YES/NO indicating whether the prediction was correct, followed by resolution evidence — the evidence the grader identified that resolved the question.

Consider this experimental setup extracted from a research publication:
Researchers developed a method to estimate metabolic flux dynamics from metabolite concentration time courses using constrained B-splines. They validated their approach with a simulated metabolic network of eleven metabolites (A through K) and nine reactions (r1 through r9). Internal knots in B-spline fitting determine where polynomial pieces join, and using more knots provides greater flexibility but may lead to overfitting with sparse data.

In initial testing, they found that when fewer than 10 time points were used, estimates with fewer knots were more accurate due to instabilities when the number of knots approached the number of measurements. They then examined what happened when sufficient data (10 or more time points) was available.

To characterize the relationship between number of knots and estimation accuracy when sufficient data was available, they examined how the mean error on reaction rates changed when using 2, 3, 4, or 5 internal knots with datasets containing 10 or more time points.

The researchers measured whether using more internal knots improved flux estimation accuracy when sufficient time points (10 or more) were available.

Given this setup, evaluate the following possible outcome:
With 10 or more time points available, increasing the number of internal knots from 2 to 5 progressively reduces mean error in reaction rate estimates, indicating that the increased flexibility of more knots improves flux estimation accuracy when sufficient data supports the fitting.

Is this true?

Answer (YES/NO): YES